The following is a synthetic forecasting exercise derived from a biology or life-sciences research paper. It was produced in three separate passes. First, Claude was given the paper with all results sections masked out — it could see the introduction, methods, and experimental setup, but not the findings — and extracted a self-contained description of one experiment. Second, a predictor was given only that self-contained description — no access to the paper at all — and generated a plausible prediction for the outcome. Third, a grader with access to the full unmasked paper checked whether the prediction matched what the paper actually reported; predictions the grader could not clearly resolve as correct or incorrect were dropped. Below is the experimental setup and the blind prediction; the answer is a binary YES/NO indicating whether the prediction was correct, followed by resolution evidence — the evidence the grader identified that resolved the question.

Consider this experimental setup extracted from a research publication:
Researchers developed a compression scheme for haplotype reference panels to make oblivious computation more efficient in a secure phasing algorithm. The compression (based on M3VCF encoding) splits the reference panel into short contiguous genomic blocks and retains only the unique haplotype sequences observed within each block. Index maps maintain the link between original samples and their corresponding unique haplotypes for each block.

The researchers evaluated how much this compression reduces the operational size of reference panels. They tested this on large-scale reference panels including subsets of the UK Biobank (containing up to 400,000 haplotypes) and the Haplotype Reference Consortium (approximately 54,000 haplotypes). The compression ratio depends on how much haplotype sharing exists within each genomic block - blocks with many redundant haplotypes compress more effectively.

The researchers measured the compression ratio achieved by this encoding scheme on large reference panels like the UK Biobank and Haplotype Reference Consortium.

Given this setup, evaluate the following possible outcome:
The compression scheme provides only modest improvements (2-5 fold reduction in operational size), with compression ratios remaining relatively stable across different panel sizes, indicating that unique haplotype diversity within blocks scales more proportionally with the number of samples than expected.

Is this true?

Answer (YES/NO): NO